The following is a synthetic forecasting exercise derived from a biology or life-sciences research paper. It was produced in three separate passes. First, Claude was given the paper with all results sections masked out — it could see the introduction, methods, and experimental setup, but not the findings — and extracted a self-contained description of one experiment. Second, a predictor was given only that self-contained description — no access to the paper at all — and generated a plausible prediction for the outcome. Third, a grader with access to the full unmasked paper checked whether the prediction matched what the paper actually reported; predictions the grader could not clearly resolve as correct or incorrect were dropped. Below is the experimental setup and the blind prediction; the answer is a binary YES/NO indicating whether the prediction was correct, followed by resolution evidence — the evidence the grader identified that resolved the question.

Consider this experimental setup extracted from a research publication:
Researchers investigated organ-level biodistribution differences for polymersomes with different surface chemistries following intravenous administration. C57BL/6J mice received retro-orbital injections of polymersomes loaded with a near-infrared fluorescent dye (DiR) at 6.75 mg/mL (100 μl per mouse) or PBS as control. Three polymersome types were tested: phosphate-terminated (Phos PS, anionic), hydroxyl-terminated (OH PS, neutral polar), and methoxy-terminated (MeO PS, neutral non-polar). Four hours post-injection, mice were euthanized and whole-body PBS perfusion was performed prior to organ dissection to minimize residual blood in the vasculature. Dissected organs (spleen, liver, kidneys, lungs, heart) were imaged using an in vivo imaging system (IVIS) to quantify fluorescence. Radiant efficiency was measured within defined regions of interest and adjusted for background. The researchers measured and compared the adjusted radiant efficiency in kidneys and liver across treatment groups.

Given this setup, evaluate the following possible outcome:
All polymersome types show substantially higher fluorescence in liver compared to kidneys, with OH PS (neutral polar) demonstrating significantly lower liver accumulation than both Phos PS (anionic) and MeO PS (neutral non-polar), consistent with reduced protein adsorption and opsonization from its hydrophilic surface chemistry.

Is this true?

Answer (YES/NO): NO